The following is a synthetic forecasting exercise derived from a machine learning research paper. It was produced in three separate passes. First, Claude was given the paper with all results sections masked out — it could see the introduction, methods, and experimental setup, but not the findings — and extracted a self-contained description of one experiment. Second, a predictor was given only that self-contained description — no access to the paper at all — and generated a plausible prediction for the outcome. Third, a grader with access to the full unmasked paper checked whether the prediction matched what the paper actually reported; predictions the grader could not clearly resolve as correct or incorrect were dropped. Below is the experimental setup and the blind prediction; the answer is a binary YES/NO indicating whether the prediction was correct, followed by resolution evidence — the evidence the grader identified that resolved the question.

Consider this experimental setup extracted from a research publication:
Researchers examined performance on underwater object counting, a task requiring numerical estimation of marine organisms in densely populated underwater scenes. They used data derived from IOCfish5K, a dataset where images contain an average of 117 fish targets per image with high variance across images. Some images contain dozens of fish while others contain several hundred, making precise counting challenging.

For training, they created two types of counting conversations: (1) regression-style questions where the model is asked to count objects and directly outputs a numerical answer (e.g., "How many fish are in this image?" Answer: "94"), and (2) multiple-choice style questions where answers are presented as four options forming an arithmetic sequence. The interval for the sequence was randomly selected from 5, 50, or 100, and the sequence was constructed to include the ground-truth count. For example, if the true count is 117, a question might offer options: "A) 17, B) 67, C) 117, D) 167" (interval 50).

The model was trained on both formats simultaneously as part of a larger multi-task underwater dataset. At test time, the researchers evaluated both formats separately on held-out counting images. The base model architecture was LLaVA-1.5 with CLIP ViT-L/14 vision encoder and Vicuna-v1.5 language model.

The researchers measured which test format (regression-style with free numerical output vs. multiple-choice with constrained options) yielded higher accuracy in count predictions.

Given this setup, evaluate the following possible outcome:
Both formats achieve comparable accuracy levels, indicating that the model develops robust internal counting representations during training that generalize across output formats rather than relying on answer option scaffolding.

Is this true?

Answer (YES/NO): NO